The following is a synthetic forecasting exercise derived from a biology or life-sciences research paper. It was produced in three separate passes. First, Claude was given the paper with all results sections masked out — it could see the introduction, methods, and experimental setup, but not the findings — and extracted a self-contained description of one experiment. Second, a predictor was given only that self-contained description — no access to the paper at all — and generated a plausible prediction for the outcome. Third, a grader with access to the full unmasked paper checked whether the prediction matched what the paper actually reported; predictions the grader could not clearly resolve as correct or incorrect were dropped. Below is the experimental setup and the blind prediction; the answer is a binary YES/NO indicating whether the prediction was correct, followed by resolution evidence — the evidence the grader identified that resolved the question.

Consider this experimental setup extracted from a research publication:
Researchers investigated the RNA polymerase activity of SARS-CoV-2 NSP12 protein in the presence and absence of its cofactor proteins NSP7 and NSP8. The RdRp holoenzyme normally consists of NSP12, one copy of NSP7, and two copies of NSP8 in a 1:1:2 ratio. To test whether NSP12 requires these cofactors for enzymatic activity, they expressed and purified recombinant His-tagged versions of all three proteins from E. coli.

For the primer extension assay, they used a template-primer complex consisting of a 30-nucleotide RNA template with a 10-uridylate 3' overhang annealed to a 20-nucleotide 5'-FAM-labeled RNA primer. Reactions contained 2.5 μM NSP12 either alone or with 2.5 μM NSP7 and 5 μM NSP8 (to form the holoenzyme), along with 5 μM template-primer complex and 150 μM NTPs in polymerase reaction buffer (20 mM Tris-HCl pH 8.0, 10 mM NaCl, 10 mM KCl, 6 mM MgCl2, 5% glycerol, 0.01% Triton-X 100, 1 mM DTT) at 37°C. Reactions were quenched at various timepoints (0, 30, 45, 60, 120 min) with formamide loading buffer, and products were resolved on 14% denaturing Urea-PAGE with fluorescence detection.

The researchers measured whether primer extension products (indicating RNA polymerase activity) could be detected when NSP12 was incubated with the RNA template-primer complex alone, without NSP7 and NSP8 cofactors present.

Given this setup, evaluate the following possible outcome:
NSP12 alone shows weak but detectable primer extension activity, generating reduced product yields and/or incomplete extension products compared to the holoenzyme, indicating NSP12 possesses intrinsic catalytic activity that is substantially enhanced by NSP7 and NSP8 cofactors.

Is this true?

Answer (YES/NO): NO